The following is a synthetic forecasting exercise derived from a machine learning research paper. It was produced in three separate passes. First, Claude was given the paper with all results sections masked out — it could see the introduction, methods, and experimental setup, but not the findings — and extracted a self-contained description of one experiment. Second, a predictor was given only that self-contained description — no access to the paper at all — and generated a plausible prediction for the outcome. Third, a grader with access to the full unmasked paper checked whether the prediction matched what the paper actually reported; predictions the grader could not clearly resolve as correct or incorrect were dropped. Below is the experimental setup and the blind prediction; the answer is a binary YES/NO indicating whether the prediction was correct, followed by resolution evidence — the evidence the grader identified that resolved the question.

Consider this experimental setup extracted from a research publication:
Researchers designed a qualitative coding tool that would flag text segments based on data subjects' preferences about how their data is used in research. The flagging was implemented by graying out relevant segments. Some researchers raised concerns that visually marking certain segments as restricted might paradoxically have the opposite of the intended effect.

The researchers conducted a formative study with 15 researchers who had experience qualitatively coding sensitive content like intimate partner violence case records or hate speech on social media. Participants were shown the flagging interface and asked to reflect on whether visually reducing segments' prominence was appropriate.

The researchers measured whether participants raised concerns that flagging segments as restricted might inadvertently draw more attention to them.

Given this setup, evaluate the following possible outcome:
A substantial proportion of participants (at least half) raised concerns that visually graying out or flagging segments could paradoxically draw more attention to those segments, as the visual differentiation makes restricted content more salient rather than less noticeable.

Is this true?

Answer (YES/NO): NO